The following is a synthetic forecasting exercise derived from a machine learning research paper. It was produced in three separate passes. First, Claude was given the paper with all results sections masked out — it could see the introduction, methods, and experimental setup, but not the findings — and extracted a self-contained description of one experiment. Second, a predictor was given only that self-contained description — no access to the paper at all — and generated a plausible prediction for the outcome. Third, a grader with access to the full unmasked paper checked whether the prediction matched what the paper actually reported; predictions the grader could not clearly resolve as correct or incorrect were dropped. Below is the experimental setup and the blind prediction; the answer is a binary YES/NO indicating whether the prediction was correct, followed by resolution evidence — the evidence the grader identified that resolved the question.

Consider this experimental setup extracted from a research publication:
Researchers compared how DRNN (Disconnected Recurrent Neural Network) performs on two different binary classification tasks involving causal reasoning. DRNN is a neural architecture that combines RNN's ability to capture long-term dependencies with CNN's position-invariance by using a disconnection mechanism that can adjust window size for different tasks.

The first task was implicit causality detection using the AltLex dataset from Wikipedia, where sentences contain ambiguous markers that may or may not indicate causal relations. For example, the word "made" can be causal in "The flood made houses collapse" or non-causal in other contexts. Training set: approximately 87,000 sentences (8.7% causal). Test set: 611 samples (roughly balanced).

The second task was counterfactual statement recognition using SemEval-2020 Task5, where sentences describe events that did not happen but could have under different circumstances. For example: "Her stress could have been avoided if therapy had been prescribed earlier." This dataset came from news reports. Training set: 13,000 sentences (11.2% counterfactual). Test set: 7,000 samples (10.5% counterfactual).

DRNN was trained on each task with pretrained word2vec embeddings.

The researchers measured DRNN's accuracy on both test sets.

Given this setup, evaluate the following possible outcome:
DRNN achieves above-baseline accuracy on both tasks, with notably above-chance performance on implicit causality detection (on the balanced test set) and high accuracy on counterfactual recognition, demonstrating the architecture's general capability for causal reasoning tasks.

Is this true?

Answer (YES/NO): YES